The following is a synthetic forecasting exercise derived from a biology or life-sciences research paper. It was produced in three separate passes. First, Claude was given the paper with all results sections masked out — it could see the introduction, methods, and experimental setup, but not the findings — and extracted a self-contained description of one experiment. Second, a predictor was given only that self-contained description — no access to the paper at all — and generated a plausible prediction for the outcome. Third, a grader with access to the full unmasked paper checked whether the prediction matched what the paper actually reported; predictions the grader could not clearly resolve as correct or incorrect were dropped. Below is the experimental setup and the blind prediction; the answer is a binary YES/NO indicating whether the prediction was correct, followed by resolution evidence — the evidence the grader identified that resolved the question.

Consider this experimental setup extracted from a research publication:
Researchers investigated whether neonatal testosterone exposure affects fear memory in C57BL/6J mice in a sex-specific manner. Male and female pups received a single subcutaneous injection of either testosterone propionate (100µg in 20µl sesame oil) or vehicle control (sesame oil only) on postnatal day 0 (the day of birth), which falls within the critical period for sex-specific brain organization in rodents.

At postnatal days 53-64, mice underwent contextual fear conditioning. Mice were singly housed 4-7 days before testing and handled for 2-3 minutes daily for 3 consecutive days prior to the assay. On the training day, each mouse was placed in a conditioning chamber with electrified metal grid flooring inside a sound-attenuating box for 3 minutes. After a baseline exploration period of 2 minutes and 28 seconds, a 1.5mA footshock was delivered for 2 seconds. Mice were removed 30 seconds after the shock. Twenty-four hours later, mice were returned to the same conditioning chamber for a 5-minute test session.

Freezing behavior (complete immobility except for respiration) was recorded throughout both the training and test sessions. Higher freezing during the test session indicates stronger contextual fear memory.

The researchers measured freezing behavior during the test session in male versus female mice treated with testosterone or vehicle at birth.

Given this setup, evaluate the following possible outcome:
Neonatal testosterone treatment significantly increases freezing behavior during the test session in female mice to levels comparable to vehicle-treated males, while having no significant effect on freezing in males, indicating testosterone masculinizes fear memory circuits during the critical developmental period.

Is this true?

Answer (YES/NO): NO